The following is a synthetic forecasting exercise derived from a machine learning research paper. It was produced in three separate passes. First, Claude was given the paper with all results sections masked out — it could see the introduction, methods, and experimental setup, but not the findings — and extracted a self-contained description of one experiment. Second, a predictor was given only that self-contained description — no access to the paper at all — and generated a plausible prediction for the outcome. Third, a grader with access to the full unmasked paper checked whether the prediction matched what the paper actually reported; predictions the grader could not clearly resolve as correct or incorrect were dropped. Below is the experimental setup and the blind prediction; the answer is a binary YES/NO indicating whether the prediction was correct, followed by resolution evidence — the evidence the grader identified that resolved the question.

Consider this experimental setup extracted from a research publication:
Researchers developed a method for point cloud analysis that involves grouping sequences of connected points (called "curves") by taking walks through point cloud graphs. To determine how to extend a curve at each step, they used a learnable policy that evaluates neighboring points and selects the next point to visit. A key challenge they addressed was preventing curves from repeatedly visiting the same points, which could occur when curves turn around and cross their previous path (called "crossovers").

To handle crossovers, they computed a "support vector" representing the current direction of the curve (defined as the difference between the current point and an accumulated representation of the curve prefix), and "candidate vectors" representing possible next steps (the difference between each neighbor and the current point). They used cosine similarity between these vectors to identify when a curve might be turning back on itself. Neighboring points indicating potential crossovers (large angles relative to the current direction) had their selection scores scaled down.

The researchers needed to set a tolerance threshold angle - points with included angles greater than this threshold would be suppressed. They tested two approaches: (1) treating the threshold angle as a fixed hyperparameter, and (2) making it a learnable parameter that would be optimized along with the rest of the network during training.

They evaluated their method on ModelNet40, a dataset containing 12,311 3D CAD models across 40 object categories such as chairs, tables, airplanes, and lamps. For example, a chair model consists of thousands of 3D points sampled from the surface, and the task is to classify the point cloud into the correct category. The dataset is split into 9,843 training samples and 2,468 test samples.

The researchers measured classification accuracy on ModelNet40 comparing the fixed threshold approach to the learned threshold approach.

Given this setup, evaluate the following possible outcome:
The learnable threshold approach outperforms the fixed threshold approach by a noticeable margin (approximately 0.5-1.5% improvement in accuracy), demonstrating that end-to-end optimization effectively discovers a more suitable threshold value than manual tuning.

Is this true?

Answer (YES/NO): NO